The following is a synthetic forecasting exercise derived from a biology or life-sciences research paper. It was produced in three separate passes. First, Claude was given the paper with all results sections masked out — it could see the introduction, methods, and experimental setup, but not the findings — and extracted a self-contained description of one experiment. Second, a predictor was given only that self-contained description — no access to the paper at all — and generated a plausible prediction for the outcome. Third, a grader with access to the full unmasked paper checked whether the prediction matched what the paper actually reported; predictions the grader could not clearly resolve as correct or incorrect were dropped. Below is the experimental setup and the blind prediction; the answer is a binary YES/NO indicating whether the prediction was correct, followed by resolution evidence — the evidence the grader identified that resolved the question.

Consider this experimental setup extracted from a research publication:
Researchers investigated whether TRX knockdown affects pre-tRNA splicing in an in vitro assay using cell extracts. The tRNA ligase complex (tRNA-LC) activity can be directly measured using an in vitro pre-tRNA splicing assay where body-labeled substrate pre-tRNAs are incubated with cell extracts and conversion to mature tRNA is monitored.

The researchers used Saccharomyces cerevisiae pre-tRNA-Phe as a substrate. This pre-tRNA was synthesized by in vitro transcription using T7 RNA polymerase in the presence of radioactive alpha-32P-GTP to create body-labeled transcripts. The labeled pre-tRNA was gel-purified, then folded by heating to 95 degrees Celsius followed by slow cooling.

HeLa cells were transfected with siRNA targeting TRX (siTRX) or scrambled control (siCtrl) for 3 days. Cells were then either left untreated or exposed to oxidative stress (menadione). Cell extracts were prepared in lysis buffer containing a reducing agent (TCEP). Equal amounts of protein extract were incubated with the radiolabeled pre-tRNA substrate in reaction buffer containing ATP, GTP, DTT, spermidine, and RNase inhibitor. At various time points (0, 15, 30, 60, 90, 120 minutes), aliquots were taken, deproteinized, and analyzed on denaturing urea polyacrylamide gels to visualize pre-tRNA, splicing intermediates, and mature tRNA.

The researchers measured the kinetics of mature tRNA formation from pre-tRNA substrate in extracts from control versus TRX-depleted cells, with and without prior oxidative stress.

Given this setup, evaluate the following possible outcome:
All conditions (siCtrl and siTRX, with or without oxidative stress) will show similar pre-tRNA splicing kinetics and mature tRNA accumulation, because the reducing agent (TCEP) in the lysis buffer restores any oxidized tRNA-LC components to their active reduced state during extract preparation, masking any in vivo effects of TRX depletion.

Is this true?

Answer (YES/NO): NO